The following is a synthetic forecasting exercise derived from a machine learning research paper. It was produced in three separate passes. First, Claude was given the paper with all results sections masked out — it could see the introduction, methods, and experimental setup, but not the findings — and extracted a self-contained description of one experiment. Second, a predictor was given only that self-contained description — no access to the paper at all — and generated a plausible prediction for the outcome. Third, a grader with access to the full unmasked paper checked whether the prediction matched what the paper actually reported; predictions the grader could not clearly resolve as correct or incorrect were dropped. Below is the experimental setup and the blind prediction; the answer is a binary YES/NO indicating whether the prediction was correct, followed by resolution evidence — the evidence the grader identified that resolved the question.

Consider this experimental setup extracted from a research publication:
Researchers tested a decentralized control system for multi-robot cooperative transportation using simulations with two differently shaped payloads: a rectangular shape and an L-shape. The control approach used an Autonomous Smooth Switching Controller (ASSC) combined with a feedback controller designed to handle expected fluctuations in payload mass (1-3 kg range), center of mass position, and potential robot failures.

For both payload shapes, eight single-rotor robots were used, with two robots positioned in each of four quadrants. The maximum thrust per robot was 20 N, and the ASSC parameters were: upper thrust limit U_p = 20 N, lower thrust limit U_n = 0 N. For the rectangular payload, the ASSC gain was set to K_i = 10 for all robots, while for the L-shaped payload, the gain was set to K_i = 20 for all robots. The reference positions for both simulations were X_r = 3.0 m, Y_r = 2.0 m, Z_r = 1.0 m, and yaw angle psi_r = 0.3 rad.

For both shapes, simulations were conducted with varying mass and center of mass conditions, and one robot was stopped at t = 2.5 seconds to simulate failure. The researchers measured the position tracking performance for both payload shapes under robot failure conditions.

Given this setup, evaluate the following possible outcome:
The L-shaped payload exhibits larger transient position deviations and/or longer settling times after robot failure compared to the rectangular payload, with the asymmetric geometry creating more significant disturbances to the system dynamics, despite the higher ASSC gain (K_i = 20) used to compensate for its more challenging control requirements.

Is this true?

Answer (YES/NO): YES